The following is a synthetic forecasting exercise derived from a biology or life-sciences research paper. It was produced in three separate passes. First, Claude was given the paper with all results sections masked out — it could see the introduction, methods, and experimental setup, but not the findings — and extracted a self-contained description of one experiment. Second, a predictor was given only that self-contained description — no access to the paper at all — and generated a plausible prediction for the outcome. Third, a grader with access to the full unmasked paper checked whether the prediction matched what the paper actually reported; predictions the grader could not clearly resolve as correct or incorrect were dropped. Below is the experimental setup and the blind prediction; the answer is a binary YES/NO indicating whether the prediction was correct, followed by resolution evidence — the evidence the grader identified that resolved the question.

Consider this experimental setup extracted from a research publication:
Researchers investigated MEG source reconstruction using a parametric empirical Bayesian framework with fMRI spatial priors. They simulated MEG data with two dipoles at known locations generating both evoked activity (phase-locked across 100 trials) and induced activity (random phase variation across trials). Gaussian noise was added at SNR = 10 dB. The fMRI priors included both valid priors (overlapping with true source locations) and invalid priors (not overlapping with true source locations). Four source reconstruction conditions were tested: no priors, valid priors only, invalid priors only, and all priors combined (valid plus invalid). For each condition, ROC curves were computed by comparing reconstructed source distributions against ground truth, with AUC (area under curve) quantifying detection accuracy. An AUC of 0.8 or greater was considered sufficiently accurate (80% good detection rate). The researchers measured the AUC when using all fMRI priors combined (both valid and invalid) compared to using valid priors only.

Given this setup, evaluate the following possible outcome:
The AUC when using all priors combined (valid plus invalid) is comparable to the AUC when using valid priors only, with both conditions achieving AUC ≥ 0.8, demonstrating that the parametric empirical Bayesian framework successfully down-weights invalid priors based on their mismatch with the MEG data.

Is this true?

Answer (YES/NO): YES